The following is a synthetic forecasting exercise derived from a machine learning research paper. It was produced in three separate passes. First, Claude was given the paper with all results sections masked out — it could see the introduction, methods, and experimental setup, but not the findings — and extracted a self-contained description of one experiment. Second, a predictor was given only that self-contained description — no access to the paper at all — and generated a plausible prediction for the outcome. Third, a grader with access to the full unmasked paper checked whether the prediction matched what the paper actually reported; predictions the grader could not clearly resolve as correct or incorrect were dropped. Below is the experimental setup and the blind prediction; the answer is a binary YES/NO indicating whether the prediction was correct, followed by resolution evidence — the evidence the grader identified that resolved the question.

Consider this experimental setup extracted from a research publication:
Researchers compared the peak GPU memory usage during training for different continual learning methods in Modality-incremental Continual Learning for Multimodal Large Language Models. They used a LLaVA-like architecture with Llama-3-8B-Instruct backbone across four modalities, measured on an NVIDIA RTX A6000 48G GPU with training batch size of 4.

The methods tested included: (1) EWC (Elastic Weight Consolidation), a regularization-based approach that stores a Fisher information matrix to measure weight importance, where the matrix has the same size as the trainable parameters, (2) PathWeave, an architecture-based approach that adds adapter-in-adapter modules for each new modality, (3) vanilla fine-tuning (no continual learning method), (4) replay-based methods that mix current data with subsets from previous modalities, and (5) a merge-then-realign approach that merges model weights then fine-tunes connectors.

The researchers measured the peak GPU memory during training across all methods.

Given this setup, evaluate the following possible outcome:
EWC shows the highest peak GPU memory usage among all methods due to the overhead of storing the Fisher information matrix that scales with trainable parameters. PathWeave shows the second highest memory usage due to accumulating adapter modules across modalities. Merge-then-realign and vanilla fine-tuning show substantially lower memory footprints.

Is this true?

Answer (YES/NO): NO